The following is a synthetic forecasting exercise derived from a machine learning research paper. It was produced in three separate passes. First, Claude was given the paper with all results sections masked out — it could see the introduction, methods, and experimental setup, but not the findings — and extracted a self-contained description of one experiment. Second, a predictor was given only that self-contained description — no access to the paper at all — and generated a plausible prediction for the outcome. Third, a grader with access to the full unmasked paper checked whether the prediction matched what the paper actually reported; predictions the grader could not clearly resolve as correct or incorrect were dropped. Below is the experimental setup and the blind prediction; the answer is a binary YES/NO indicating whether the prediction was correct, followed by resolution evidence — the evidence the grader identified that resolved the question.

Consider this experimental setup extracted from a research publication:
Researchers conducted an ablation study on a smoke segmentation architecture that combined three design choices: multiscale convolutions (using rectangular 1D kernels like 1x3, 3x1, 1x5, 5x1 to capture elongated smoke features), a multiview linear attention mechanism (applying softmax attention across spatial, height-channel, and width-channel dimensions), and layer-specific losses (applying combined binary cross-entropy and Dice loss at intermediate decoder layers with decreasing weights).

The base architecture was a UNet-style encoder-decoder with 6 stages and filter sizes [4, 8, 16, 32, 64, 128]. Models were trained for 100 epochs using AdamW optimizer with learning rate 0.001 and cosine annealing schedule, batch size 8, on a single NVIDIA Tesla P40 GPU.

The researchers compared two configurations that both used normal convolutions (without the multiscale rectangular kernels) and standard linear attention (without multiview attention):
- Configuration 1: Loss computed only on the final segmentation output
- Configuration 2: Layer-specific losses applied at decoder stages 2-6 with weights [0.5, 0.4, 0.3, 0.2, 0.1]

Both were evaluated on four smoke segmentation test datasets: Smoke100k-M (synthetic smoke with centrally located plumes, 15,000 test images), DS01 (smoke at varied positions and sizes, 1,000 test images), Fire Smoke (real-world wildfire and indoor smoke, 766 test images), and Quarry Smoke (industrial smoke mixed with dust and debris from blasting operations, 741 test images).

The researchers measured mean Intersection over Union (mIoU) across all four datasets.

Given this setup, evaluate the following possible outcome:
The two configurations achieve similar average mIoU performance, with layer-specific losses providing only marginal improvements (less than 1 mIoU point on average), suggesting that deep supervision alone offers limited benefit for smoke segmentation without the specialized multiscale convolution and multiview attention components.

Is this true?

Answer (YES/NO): NO